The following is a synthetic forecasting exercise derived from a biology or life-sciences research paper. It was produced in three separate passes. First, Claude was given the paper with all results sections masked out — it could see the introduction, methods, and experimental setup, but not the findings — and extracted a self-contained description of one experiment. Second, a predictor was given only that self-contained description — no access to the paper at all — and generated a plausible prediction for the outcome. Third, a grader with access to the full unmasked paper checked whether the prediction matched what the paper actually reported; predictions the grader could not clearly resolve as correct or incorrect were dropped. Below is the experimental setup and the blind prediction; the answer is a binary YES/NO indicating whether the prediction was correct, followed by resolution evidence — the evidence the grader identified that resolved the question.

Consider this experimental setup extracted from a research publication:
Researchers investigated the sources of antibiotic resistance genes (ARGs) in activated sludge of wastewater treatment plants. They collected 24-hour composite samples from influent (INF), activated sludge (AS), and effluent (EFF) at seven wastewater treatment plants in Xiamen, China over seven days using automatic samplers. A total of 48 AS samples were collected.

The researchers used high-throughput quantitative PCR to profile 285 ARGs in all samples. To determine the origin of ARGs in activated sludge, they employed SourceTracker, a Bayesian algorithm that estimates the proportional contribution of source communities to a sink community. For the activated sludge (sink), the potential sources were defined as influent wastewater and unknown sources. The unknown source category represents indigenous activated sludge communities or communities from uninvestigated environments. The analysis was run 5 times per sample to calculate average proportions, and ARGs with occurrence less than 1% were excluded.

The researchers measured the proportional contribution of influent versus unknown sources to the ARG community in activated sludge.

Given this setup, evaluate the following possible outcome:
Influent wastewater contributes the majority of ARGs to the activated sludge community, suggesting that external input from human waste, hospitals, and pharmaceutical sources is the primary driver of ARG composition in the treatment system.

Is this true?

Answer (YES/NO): NO